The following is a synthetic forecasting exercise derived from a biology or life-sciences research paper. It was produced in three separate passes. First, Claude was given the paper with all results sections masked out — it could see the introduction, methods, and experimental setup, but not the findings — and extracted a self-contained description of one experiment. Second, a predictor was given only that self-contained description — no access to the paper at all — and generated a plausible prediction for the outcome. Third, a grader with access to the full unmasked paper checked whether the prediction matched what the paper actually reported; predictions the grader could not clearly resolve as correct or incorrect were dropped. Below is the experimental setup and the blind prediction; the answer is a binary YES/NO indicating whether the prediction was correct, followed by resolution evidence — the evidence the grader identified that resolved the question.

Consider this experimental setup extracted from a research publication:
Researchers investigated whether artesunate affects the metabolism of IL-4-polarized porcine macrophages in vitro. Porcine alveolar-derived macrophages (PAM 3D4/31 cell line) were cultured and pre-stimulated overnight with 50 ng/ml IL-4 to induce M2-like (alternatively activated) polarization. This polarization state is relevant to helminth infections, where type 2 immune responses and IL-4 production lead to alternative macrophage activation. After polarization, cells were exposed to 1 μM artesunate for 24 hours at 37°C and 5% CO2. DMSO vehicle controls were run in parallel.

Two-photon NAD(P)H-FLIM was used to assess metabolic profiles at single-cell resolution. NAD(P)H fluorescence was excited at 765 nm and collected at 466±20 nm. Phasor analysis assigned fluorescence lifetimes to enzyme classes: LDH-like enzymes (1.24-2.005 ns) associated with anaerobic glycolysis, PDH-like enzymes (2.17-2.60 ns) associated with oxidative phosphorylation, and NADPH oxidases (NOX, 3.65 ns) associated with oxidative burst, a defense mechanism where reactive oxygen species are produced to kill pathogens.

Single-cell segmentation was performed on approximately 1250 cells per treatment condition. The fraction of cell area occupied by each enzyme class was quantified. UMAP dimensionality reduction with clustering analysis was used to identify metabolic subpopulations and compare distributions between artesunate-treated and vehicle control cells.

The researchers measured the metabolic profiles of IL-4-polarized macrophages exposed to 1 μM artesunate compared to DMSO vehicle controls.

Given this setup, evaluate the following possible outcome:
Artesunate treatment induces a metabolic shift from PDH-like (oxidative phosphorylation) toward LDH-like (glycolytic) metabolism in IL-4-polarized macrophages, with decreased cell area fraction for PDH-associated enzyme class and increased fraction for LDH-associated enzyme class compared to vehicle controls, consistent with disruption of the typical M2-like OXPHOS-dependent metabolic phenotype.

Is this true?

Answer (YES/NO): YES